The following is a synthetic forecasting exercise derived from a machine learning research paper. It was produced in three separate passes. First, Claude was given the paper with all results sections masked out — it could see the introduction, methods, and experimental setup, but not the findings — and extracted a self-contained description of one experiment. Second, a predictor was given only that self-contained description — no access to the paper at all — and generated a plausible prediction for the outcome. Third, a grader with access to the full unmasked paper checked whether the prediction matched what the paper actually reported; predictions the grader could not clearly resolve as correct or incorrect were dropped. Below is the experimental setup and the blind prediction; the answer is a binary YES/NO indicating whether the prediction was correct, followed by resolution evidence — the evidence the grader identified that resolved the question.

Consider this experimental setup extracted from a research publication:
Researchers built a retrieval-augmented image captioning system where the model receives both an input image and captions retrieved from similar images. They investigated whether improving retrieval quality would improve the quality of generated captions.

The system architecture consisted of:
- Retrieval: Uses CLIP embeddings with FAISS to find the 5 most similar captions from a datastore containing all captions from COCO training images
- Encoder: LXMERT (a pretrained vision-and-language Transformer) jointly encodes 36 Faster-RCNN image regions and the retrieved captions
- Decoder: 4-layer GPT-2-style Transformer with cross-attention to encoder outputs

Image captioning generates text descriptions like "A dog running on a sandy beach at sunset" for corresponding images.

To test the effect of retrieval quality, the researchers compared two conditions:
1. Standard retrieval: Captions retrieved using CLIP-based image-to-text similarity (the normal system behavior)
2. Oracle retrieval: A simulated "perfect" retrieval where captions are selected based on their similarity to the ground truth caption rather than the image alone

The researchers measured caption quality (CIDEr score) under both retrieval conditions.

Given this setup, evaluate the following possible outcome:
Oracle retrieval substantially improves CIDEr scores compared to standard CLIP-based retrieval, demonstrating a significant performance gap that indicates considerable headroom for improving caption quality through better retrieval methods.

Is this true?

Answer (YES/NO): YES